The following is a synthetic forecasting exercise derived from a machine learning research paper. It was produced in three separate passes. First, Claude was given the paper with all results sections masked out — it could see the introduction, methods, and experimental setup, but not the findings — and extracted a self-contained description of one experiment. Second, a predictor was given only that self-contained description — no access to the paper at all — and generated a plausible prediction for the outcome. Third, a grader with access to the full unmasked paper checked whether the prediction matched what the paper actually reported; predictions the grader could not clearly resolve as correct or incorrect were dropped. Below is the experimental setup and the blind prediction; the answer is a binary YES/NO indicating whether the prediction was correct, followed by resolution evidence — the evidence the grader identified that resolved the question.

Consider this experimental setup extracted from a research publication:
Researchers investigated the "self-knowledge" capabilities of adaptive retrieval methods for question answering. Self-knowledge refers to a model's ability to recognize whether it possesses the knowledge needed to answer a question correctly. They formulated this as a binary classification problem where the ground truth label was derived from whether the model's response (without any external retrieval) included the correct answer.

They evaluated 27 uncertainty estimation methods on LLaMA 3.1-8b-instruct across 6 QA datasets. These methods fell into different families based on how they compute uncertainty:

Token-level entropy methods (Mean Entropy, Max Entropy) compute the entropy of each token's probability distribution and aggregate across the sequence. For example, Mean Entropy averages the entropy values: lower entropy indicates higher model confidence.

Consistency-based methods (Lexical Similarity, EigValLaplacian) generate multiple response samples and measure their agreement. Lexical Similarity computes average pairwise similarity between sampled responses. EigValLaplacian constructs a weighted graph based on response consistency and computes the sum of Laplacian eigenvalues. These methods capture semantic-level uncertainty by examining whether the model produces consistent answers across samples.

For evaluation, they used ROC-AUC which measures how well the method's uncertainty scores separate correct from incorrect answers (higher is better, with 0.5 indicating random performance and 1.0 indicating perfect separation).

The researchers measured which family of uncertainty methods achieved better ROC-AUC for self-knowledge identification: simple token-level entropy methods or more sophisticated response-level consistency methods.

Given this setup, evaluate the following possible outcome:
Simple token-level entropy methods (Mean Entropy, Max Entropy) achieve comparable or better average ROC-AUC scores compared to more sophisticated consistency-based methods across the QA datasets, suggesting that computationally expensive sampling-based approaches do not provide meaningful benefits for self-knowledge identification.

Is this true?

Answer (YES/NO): YES